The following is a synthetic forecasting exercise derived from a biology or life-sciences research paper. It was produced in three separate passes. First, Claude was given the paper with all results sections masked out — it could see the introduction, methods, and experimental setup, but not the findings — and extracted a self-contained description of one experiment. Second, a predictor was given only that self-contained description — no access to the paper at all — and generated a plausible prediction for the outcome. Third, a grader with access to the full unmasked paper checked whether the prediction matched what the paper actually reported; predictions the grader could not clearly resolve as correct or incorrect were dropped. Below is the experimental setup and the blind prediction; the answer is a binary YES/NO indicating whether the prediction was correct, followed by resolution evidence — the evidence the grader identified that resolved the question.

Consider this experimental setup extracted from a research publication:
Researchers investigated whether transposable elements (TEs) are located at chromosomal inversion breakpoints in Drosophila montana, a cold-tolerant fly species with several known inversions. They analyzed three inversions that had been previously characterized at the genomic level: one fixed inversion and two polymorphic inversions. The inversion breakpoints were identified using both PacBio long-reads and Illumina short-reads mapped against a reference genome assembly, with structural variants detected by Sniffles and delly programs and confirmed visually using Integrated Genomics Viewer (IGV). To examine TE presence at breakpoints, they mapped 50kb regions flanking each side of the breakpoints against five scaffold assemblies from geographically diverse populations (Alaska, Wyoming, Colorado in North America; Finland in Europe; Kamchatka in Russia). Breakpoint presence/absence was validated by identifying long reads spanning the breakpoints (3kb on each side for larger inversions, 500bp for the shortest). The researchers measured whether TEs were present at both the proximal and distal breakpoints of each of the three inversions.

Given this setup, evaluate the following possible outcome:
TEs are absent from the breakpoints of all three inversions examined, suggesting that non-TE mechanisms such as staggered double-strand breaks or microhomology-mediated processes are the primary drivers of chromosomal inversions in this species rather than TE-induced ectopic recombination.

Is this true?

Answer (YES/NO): NO